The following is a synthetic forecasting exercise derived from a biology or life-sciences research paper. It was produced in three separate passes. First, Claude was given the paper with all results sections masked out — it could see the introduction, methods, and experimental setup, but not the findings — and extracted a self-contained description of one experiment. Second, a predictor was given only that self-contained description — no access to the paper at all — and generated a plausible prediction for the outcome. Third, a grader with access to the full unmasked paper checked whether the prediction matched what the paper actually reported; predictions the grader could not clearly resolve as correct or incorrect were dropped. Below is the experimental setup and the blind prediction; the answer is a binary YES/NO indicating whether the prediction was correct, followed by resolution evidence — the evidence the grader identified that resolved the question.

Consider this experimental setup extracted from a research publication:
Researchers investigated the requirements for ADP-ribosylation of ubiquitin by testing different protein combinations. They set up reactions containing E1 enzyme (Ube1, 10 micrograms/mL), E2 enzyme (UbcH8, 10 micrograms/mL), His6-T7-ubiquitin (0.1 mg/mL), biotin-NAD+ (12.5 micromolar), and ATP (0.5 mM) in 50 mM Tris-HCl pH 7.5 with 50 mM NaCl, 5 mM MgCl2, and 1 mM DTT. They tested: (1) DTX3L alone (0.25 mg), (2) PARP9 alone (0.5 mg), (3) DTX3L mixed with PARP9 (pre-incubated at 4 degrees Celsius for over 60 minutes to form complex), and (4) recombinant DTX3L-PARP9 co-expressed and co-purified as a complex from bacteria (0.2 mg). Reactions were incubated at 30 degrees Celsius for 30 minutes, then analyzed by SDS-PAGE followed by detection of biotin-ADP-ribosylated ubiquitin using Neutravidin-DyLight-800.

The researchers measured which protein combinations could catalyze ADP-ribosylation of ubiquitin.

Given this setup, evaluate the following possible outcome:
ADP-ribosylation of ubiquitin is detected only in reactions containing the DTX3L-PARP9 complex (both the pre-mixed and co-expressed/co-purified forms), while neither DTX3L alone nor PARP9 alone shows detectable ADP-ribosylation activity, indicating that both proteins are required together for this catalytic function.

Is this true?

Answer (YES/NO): NO